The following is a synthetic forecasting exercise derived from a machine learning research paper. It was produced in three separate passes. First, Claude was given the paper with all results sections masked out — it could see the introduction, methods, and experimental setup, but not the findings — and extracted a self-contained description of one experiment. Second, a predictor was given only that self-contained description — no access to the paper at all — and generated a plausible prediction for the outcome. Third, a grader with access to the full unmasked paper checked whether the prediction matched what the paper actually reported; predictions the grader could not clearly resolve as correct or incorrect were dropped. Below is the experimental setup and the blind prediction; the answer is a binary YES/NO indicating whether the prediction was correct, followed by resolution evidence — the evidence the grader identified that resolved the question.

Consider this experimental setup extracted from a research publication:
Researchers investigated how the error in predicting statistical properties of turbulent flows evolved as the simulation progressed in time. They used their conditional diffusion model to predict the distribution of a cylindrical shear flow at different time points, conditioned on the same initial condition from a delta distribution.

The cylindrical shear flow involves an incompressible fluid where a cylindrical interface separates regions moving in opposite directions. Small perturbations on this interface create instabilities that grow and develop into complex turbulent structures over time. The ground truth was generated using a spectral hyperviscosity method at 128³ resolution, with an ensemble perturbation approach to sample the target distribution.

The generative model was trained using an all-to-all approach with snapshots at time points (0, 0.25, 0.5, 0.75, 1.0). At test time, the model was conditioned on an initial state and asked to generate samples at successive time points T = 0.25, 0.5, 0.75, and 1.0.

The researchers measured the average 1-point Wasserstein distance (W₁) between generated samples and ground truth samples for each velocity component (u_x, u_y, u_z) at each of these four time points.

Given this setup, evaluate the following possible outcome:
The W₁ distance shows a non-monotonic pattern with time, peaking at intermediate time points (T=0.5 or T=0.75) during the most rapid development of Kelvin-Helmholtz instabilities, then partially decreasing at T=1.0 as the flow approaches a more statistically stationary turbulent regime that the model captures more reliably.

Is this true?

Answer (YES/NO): NO